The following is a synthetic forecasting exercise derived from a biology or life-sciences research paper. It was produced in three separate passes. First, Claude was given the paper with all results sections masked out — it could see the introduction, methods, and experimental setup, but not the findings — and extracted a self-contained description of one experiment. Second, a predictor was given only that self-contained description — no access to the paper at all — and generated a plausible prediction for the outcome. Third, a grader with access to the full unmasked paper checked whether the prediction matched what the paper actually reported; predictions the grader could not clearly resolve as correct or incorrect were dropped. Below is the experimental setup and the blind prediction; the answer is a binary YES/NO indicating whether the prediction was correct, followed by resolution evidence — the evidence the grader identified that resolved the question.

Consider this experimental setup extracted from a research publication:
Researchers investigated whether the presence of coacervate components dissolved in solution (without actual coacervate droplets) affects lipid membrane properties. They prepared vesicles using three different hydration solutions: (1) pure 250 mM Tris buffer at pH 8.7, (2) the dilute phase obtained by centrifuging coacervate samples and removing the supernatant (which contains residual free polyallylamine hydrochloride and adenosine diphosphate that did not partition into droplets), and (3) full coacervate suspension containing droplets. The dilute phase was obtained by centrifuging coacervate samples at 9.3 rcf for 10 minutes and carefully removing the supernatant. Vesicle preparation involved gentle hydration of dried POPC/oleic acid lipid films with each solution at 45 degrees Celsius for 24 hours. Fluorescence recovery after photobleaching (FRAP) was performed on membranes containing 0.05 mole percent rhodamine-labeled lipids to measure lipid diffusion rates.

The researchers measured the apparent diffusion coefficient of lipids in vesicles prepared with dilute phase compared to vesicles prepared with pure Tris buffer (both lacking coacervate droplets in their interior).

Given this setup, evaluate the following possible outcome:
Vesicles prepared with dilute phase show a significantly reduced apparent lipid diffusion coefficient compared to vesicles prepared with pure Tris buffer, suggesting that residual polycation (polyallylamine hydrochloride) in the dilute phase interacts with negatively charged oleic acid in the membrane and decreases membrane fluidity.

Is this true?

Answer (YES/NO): NO